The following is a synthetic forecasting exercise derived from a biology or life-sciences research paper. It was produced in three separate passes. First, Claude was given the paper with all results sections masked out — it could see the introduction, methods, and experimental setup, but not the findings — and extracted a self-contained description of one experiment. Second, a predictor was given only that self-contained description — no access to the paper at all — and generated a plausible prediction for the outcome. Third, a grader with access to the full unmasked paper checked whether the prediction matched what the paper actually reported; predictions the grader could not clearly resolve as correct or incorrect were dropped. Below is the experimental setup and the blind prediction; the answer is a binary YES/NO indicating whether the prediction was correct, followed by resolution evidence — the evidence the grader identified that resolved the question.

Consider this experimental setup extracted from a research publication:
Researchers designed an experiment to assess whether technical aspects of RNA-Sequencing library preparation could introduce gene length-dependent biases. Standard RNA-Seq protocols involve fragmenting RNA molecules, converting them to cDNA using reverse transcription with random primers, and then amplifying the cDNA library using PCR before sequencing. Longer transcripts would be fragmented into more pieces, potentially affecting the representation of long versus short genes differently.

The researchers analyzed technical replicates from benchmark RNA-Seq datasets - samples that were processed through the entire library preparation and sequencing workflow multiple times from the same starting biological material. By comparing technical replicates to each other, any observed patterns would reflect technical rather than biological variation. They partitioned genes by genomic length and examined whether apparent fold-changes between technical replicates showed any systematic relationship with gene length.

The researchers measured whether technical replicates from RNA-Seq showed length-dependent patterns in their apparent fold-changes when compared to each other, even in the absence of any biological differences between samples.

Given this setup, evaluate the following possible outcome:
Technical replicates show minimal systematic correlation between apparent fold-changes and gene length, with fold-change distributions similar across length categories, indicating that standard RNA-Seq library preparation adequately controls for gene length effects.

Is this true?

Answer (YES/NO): NO